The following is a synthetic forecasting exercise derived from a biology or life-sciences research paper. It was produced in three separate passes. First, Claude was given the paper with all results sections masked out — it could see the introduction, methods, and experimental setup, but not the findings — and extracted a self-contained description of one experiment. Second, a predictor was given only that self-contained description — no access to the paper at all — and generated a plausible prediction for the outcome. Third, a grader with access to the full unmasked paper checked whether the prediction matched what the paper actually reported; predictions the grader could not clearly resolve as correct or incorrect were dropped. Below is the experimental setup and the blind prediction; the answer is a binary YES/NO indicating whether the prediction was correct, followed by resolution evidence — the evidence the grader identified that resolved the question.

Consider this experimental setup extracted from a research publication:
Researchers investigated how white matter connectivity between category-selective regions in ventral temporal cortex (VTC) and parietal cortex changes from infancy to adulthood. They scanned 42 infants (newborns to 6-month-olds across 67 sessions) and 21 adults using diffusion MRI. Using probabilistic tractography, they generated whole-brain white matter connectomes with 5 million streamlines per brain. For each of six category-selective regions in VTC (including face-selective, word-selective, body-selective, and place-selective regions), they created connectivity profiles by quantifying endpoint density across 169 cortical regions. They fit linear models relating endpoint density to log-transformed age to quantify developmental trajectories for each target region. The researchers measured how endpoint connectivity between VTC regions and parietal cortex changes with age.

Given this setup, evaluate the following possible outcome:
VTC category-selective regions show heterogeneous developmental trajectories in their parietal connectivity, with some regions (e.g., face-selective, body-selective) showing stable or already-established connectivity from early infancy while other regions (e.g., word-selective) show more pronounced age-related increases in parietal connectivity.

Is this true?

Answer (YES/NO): NO